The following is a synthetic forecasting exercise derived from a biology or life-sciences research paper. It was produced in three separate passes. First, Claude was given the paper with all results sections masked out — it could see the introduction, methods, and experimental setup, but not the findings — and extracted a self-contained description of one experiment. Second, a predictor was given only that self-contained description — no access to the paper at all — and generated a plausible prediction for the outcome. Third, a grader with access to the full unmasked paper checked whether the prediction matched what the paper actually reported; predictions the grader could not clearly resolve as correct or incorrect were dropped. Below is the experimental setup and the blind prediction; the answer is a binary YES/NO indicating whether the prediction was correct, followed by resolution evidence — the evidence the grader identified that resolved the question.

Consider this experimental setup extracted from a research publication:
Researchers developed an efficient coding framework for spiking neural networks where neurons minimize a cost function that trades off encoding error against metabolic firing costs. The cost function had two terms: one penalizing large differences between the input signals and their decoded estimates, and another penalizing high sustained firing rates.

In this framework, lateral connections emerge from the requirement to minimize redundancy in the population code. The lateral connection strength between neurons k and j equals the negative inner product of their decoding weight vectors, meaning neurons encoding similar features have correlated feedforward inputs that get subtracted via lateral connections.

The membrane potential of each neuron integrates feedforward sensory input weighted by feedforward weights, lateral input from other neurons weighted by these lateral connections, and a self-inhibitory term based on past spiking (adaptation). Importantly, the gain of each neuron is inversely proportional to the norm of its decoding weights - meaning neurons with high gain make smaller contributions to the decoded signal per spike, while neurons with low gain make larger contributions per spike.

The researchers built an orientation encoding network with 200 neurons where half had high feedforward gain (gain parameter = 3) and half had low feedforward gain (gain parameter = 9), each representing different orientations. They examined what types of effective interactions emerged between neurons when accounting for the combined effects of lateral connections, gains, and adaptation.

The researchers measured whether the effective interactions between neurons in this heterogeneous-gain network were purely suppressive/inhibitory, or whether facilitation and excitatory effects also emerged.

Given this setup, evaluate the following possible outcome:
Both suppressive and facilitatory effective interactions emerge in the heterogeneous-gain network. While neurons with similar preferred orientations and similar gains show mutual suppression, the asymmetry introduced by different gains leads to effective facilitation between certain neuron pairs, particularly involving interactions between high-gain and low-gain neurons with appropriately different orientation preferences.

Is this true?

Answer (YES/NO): YES